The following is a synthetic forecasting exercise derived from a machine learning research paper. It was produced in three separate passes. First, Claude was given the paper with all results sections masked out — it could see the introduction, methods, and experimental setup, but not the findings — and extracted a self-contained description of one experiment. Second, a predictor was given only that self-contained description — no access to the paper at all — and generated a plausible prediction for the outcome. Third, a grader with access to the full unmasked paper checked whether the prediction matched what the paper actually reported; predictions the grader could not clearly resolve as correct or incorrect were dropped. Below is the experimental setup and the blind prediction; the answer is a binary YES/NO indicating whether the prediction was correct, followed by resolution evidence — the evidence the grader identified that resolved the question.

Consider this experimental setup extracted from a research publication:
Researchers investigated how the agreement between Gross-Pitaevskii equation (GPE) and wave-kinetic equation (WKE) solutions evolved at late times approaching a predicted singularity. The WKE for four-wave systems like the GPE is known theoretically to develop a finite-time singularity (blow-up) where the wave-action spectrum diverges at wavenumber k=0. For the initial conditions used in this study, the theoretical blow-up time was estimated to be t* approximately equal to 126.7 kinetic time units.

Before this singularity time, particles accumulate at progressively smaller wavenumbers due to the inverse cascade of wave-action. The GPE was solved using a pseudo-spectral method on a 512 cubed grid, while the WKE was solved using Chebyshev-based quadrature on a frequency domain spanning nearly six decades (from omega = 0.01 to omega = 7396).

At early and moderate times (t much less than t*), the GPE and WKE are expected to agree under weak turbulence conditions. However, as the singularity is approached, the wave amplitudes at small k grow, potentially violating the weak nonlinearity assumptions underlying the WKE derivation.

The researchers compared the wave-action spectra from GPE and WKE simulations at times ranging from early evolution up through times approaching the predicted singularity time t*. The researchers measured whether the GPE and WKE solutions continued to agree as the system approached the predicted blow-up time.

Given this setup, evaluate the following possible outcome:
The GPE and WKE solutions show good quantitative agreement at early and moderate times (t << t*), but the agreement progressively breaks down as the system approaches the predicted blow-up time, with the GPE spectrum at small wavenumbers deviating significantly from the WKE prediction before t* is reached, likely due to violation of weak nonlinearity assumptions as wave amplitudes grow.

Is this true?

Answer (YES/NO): YES